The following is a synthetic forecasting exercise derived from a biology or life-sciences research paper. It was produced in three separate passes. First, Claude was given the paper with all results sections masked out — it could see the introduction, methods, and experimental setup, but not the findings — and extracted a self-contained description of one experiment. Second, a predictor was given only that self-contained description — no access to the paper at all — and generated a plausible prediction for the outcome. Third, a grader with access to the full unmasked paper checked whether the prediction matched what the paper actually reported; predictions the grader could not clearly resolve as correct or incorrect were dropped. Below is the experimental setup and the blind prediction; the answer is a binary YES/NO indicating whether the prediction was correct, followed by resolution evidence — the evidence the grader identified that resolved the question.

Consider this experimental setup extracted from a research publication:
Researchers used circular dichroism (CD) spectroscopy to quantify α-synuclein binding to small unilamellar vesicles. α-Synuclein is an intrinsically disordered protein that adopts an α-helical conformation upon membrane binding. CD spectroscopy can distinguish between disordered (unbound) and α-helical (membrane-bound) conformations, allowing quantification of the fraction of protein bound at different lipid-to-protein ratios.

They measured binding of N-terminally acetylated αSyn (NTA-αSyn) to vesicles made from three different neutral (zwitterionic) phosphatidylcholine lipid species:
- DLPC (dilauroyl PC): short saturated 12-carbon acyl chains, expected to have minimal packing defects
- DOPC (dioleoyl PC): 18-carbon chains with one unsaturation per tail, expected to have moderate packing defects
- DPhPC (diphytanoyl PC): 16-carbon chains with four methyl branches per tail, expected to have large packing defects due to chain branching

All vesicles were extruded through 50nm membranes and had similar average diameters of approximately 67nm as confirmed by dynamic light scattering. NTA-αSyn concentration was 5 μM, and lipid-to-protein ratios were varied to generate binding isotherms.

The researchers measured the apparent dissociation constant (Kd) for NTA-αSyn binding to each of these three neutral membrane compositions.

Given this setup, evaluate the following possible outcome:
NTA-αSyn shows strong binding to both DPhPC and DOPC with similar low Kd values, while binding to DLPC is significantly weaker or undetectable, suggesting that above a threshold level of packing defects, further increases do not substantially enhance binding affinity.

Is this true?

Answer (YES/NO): NO